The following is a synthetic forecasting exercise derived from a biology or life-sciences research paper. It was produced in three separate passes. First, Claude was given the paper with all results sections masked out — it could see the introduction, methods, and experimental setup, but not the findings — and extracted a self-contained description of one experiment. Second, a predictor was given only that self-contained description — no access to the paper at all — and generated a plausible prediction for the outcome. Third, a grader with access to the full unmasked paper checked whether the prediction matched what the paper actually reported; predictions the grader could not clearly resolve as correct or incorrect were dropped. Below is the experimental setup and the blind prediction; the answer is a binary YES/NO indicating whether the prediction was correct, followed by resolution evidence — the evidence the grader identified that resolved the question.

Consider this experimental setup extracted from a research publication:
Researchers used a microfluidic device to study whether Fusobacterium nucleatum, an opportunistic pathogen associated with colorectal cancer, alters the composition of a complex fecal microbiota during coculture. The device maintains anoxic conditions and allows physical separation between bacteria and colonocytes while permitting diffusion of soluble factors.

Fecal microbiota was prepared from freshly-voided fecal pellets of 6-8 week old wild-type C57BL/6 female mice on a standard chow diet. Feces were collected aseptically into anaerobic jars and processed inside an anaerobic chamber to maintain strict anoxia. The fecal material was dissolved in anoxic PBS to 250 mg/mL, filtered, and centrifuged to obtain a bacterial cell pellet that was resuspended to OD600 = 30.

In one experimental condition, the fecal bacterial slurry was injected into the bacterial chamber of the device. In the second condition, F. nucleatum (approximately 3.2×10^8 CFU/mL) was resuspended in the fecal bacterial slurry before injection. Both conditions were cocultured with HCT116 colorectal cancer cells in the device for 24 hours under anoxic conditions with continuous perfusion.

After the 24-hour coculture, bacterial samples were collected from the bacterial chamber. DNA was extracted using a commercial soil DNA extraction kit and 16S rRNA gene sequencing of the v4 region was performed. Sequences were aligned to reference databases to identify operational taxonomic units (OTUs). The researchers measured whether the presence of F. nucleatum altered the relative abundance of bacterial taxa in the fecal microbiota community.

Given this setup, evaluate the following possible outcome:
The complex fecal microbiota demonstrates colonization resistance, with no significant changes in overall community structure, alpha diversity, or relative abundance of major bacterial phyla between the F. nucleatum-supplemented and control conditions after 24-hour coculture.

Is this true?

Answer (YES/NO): NO